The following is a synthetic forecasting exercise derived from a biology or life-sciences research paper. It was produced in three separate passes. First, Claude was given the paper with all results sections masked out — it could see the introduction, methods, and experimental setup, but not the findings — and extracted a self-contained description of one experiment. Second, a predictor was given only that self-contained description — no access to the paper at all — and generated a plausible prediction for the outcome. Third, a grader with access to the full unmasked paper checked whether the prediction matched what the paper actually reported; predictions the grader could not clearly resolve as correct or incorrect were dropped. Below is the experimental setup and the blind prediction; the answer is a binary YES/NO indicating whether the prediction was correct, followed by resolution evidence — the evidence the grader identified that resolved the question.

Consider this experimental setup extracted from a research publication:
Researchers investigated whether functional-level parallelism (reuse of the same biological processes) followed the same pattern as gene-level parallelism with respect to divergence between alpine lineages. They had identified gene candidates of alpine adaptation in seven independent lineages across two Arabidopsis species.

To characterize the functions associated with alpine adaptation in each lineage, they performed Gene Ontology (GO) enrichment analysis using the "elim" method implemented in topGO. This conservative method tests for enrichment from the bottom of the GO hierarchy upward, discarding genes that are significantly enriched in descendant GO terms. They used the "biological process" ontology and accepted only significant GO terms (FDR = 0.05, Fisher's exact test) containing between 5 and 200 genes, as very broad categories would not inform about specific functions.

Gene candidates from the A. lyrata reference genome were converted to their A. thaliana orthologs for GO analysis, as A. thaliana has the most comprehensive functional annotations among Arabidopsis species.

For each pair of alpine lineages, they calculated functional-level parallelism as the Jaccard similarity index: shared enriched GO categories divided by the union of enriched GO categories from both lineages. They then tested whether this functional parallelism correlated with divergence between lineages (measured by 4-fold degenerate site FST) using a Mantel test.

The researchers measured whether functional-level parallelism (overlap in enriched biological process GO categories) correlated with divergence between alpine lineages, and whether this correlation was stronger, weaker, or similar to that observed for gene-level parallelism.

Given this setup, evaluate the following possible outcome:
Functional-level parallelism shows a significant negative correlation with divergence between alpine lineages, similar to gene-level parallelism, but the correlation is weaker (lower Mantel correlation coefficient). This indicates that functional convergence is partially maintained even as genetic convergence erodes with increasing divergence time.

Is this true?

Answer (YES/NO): NO